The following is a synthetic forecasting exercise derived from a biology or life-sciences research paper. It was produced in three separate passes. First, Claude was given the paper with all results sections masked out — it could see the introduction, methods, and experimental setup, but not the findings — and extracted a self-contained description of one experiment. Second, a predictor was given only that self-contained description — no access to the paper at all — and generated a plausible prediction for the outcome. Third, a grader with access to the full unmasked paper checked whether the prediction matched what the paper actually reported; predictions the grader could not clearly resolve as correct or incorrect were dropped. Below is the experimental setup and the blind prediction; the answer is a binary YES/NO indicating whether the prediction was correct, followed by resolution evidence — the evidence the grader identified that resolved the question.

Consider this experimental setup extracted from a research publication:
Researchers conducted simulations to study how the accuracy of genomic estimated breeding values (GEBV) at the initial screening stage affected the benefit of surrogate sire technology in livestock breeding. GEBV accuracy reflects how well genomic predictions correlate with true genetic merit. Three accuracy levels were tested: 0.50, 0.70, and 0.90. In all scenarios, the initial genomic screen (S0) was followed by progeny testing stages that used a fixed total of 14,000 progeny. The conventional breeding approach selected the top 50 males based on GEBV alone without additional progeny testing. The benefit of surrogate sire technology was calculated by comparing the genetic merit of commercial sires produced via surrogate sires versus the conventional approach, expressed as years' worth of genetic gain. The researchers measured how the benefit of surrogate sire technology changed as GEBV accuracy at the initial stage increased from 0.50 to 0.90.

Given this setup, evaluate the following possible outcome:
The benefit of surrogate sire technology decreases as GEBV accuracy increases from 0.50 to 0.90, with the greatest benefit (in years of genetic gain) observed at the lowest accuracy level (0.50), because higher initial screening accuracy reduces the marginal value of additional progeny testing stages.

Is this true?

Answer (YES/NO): YES